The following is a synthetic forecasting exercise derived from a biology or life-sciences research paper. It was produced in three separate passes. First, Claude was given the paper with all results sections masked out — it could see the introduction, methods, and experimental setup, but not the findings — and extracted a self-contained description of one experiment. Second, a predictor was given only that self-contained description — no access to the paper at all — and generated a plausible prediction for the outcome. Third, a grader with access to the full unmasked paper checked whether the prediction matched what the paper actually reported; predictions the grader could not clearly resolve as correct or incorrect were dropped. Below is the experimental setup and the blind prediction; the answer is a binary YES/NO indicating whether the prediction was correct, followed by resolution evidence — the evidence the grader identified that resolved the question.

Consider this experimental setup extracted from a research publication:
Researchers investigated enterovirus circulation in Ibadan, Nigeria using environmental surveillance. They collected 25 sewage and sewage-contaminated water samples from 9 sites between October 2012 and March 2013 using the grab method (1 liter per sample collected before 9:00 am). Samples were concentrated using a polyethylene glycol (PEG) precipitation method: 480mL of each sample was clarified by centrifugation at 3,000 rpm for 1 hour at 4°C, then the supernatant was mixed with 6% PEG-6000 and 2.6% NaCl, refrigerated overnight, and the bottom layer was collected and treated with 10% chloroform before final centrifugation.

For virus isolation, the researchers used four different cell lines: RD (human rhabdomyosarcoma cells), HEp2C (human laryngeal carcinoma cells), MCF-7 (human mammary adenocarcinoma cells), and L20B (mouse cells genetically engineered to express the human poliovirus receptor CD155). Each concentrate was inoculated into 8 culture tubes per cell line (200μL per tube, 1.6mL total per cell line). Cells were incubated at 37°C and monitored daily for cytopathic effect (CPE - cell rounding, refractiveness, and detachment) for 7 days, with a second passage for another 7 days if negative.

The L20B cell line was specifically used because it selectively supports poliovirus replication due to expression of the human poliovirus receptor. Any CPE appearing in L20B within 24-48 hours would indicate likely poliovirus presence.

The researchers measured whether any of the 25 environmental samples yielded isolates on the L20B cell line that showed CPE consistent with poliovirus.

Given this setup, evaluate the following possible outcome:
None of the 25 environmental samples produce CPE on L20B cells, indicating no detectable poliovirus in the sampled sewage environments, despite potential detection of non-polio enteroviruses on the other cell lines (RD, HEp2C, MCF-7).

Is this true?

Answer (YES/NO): YES